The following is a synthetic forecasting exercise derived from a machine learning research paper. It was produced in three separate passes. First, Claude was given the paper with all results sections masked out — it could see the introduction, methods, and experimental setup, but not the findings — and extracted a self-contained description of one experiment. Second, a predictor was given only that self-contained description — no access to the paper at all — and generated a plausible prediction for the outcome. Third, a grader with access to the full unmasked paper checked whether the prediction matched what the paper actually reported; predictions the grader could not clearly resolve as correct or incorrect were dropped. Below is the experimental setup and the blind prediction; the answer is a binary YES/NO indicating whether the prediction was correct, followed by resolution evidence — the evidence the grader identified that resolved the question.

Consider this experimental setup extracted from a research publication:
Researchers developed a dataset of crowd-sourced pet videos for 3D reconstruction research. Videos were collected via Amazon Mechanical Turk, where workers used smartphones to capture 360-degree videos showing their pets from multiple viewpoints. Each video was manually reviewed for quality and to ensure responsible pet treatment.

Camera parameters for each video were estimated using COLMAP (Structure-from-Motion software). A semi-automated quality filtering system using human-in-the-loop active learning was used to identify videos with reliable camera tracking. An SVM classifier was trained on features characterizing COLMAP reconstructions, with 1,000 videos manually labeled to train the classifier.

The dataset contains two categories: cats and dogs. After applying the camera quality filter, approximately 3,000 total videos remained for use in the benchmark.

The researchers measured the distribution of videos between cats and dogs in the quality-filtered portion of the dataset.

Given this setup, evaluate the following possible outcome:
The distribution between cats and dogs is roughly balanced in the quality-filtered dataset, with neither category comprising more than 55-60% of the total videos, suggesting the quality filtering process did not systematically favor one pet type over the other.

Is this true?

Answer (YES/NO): NO